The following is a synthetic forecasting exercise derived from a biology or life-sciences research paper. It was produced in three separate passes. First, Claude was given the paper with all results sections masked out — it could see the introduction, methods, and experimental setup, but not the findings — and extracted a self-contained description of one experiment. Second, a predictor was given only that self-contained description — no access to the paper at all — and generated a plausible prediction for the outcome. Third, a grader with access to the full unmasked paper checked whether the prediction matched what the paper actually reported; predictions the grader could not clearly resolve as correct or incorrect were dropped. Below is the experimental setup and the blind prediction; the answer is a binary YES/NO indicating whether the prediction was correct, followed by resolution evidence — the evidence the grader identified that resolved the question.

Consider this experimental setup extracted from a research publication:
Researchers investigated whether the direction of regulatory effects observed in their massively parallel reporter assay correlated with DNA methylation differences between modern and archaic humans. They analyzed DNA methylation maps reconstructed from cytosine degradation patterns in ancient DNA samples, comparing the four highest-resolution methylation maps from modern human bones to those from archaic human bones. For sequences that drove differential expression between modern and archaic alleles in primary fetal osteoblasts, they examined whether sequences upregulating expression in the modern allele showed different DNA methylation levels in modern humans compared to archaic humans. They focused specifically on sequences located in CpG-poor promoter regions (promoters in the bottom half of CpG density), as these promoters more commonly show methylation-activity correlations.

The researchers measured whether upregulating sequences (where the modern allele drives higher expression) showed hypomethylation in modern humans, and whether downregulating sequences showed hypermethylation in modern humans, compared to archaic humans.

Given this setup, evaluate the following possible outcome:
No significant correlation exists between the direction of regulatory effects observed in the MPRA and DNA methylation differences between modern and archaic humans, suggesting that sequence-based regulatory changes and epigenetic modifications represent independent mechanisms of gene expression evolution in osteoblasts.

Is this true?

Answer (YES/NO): NO